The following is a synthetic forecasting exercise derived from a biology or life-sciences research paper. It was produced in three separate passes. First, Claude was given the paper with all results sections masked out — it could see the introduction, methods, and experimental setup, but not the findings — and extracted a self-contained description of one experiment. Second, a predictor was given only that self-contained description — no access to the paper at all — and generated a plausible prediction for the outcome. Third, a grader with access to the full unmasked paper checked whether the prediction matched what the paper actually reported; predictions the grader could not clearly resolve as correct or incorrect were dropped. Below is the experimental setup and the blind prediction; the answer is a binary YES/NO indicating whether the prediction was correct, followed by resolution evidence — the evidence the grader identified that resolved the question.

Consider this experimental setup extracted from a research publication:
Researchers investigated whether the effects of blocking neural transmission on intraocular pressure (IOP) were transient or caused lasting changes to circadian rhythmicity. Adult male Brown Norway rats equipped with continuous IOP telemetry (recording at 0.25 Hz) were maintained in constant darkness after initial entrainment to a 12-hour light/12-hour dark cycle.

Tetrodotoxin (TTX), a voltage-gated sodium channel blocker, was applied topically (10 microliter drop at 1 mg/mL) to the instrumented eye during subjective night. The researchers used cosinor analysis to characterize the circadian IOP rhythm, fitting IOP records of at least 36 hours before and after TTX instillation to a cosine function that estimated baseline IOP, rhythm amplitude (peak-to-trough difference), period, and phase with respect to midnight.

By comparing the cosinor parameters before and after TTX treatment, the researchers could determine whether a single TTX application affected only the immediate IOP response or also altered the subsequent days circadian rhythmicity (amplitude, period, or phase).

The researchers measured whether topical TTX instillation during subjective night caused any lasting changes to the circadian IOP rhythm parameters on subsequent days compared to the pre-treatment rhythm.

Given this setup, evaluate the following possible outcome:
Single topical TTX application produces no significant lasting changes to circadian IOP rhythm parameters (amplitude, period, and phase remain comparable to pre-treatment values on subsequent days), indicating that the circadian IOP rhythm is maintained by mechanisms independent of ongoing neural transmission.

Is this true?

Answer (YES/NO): NO